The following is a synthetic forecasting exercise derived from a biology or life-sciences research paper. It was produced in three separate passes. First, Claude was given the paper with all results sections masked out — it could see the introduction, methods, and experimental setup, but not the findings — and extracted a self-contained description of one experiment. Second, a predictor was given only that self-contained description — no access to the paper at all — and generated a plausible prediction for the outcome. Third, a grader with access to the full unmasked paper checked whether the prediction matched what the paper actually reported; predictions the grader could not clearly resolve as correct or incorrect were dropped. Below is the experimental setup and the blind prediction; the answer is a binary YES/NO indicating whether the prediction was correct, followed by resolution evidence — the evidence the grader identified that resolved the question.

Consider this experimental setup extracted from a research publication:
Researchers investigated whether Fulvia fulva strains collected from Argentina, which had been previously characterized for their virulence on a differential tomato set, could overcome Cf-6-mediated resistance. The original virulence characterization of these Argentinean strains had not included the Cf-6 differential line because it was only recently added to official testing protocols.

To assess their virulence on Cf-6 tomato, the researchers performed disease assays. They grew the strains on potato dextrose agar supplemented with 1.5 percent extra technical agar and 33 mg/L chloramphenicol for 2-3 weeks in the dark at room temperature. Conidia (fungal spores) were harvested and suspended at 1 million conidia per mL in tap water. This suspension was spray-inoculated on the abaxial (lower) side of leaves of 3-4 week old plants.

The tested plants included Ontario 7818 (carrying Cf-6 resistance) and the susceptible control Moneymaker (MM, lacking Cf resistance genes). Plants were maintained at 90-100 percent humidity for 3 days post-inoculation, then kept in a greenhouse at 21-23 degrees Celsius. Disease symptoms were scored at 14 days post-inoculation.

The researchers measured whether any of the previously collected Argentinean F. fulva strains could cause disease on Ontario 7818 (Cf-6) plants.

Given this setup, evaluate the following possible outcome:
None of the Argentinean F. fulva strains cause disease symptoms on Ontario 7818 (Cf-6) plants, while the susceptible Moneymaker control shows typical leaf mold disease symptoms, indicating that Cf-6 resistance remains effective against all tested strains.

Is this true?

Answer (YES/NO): NO